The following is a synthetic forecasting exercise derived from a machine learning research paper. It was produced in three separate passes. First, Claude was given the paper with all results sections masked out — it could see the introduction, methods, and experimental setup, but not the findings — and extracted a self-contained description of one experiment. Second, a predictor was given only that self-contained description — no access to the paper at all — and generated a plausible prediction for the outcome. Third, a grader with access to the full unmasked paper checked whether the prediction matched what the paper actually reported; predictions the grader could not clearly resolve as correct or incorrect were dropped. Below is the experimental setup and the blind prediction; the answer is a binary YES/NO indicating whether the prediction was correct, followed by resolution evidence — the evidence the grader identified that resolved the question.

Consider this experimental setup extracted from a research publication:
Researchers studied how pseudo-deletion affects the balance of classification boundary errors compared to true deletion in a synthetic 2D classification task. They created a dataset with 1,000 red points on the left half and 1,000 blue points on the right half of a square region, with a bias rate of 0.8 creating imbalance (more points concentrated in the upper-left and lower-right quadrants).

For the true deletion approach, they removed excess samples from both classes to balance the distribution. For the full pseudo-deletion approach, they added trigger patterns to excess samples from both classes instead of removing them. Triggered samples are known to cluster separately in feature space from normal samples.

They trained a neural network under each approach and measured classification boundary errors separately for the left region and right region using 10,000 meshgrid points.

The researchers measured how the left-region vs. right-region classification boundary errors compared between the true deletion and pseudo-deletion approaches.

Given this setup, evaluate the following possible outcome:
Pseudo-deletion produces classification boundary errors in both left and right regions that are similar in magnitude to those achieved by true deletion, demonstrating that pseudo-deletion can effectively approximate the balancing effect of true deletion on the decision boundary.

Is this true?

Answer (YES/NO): NO